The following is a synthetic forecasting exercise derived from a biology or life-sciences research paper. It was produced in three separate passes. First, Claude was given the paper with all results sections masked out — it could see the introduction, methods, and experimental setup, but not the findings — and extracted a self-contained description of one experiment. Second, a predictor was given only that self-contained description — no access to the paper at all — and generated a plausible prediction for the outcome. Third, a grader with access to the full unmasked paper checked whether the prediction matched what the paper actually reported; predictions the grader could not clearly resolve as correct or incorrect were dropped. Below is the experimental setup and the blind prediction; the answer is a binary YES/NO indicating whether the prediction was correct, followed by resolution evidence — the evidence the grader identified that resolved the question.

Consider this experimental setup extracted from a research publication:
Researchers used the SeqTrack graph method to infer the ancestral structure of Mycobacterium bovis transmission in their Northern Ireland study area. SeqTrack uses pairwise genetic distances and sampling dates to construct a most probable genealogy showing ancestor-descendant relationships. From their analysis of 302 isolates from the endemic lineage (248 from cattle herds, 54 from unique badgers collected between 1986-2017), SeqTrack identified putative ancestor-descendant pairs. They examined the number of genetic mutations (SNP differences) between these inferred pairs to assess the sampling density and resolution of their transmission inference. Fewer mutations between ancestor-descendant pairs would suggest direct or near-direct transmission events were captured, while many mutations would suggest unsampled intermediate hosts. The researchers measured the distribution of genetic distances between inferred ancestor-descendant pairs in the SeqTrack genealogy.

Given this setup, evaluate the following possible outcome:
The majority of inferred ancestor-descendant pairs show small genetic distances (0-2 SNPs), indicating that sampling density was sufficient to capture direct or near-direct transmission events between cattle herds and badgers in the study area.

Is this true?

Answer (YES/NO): YES